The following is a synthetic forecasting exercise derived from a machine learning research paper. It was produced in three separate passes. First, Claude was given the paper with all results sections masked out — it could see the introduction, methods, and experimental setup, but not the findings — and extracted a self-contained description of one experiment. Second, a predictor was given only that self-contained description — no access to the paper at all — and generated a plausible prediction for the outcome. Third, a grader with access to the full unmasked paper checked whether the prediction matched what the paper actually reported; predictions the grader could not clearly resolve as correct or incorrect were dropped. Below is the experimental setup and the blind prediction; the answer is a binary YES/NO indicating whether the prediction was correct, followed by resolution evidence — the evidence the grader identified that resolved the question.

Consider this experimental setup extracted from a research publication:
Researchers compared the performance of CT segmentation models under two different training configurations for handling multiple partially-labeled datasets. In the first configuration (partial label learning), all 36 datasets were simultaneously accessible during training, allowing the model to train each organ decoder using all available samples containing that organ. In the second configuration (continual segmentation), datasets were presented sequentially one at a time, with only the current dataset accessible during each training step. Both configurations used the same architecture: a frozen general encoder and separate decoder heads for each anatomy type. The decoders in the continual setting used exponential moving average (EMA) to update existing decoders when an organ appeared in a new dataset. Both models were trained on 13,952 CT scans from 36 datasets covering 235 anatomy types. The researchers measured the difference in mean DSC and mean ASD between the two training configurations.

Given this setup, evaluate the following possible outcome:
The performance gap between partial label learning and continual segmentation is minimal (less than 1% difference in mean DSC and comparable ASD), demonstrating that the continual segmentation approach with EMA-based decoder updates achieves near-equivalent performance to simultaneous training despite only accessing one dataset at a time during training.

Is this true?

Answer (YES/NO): YES